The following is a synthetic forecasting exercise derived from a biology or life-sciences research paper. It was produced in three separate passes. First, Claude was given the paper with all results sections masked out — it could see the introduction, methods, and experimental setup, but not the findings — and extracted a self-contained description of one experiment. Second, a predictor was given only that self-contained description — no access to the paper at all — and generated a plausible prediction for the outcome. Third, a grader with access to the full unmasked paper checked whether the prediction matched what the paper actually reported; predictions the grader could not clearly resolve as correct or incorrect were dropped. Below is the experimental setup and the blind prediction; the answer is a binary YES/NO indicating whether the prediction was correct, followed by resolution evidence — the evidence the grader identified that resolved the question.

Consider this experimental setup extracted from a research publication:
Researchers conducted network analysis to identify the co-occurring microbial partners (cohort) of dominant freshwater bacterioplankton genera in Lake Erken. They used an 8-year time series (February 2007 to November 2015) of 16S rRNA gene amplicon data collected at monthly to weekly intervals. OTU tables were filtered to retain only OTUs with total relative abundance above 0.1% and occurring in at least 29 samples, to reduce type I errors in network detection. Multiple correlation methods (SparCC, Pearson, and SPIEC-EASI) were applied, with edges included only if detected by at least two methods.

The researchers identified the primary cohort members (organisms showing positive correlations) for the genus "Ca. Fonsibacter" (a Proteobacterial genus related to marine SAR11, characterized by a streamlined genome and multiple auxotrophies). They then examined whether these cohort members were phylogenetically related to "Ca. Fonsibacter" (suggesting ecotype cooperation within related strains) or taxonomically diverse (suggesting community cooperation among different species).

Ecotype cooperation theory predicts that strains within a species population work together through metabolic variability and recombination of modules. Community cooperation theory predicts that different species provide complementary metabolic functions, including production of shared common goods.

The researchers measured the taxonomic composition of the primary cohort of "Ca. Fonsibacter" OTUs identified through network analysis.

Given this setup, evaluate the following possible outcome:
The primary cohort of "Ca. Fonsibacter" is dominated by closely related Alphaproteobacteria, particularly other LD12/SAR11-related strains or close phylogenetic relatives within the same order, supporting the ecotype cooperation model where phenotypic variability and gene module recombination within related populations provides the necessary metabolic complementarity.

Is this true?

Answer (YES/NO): NO